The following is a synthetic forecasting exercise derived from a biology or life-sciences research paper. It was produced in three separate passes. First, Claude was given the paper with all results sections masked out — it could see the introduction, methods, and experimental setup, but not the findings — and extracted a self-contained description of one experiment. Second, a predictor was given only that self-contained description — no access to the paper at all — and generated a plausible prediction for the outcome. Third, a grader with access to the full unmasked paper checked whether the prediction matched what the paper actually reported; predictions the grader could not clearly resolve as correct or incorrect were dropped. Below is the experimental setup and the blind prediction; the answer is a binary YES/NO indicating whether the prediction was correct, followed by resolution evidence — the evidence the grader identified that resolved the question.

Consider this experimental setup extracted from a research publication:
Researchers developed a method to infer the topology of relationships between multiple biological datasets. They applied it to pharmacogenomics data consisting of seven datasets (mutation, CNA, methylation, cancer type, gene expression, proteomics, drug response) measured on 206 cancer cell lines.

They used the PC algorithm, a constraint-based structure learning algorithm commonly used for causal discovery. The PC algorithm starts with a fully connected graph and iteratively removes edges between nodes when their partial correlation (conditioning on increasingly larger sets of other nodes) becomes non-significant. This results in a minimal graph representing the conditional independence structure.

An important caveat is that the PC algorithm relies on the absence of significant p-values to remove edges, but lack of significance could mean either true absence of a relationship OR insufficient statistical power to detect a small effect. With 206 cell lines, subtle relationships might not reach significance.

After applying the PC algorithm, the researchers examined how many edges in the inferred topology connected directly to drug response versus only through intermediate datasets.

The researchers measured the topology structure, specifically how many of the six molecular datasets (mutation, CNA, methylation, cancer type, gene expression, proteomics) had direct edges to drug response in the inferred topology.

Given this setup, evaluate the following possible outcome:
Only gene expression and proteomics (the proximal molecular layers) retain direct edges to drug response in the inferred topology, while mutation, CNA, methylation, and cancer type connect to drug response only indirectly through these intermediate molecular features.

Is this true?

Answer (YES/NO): YES